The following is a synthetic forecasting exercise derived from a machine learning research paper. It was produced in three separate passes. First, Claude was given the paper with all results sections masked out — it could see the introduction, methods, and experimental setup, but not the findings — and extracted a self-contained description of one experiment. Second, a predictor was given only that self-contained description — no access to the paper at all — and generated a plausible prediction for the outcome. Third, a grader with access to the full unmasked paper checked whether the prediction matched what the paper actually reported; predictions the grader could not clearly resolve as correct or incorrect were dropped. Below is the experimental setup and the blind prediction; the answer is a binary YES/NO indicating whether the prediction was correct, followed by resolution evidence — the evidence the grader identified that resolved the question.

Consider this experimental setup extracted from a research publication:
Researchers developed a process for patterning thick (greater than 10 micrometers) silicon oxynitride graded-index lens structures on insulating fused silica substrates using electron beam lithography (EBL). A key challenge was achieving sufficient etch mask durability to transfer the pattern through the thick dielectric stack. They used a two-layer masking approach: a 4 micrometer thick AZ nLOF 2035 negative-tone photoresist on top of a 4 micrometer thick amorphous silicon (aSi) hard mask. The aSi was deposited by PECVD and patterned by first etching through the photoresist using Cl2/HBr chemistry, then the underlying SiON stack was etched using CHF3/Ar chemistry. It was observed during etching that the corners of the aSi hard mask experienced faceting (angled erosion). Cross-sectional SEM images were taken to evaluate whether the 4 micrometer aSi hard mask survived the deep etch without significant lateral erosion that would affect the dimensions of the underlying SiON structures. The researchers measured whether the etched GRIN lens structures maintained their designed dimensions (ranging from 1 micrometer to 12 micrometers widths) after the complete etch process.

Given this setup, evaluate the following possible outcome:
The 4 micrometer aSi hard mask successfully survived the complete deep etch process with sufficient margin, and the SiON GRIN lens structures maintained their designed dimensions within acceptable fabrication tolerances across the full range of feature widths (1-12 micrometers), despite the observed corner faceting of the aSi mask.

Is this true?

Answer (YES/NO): YES